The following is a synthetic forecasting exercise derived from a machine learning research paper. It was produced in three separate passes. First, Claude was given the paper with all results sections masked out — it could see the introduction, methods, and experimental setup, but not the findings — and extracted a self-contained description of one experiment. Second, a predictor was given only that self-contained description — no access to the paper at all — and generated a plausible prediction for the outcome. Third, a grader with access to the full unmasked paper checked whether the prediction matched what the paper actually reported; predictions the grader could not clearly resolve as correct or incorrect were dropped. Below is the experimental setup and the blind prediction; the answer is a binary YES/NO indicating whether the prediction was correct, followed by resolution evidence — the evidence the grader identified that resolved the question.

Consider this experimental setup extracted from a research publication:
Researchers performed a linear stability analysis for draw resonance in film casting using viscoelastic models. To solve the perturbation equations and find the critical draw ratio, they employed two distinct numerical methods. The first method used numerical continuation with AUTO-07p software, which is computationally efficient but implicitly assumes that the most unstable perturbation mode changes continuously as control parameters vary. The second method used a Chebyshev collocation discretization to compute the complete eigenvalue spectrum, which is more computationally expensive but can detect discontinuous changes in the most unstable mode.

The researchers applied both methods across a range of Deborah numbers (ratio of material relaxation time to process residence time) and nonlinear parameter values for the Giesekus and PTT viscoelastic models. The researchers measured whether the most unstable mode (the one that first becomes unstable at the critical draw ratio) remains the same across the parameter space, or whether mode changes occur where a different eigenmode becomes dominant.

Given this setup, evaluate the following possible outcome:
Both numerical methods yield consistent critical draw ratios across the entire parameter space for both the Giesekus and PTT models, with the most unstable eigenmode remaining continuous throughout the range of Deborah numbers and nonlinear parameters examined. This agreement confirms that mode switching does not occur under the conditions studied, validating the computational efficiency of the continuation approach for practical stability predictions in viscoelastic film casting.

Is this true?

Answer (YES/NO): NO